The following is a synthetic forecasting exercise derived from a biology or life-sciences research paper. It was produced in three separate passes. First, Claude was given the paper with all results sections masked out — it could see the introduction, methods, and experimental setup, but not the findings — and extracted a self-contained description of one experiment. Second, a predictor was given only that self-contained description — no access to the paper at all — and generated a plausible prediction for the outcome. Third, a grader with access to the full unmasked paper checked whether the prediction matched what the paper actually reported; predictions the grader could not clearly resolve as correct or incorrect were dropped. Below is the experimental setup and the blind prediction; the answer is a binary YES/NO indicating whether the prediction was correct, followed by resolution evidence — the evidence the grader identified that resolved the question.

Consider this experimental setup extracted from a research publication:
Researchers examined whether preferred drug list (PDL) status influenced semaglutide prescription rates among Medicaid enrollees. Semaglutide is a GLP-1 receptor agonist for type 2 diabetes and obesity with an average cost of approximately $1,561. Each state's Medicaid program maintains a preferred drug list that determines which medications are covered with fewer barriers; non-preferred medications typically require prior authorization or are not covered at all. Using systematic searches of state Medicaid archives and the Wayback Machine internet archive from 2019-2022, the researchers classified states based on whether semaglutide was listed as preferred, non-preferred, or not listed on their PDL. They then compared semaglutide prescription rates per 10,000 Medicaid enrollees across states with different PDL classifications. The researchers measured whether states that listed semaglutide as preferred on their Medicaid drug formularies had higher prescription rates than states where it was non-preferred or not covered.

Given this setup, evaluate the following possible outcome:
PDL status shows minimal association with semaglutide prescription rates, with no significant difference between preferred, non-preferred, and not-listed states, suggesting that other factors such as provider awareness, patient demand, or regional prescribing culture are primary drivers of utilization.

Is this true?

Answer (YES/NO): YES